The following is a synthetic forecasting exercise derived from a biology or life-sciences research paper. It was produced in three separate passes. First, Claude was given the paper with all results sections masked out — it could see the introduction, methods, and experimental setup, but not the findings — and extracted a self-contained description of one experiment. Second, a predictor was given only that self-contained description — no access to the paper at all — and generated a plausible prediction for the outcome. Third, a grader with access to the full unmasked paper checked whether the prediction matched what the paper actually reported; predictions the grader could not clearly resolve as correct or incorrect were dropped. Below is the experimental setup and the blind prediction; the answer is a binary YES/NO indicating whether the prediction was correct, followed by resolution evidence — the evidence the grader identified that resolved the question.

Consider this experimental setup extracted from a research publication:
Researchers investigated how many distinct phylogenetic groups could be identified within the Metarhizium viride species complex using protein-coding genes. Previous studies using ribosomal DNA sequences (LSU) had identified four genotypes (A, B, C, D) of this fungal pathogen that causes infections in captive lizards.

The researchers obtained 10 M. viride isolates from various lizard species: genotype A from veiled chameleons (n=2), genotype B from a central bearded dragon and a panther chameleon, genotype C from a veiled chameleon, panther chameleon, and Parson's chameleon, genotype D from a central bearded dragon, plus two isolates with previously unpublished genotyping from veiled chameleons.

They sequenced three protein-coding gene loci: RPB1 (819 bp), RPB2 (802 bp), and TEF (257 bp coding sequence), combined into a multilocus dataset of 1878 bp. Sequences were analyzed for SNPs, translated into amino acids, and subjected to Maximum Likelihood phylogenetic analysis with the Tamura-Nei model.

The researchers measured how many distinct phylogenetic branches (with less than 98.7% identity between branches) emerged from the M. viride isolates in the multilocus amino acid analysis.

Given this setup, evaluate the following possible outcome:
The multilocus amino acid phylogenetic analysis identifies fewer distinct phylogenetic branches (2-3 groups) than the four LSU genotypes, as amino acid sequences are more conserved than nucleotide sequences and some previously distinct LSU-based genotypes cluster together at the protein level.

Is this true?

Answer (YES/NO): NO